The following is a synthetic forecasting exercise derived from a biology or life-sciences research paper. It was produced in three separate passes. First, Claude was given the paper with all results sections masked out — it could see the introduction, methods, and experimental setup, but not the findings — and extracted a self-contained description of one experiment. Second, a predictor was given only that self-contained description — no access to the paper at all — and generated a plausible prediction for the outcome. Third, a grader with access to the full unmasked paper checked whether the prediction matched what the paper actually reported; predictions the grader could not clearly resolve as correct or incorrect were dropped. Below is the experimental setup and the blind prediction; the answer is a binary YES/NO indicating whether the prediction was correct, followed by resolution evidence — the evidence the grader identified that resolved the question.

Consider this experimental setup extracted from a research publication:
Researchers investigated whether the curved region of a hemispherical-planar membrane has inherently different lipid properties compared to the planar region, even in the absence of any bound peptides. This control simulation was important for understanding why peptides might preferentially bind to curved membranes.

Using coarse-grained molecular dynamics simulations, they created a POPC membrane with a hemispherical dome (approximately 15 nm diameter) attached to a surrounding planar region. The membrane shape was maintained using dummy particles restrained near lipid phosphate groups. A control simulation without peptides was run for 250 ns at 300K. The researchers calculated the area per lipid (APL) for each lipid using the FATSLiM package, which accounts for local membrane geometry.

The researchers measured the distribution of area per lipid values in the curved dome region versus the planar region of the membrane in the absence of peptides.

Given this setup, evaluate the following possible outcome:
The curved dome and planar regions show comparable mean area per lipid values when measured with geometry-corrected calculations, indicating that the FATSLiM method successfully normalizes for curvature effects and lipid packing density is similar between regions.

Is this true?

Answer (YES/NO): NO